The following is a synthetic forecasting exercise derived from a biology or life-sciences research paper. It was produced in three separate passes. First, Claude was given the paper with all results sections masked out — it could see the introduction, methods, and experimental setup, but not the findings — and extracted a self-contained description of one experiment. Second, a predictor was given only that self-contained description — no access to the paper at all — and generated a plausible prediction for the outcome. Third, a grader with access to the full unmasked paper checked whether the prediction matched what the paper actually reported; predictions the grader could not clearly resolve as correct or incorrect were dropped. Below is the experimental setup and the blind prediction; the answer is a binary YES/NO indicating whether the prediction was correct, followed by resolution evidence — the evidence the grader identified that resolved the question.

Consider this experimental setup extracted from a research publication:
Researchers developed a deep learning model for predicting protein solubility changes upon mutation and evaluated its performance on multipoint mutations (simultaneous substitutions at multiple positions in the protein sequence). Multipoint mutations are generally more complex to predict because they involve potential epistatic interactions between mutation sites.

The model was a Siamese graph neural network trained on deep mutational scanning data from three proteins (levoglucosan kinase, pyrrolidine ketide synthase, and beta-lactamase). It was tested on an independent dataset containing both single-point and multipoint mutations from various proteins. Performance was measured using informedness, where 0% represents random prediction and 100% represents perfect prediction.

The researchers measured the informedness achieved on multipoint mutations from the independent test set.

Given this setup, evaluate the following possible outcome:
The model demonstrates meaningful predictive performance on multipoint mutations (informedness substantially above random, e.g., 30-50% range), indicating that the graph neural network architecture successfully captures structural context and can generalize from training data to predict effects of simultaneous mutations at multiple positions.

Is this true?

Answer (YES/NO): NO